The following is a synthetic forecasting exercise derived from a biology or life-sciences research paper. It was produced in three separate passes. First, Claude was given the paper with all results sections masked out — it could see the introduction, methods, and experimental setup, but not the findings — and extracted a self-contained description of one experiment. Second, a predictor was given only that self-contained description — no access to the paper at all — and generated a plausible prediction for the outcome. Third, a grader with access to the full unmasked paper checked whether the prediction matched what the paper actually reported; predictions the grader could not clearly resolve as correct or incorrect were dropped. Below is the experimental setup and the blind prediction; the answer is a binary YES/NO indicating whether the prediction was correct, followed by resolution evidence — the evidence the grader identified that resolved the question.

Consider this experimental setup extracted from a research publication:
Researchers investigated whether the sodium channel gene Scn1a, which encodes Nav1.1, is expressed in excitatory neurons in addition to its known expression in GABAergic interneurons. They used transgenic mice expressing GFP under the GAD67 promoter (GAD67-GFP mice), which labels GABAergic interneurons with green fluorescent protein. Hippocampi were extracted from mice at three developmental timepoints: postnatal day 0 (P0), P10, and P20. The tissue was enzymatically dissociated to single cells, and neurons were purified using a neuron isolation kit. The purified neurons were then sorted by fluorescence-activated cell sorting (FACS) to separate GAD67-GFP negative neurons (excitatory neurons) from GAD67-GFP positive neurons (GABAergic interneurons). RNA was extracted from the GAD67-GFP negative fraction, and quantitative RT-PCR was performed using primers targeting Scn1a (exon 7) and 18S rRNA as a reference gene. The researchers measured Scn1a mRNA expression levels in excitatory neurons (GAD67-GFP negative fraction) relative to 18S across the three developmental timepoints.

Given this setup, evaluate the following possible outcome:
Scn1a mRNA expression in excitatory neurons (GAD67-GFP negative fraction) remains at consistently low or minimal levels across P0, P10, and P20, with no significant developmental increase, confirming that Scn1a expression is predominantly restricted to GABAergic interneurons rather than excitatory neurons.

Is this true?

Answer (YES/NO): NO